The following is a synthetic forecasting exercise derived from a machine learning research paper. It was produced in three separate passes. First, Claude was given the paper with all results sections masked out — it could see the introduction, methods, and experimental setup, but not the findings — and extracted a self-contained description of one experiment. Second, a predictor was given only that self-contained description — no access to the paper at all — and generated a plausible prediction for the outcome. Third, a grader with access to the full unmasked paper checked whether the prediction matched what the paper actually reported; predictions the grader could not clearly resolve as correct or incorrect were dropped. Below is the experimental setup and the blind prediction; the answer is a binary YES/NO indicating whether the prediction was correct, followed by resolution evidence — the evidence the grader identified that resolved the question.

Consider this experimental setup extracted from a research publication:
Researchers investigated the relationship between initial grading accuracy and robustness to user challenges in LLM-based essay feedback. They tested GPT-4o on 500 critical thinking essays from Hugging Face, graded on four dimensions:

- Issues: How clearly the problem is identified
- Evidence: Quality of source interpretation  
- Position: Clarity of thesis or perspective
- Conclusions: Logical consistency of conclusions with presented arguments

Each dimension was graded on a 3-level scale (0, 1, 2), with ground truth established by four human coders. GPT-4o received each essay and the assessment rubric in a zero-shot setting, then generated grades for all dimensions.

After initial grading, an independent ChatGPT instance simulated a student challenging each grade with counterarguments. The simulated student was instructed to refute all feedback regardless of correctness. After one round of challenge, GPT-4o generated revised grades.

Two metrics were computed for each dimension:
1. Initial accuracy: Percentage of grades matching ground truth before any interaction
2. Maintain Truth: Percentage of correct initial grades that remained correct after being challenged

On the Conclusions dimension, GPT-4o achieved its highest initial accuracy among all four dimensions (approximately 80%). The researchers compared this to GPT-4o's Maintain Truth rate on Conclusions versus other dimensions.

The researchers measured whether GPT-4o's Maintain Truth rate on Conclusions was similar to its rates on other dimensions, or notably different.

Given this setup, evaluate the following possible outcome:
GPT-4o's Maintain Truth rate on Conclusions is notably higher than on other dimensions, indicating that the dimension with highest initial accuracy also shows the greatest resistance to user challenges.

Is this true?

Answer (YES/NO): NO